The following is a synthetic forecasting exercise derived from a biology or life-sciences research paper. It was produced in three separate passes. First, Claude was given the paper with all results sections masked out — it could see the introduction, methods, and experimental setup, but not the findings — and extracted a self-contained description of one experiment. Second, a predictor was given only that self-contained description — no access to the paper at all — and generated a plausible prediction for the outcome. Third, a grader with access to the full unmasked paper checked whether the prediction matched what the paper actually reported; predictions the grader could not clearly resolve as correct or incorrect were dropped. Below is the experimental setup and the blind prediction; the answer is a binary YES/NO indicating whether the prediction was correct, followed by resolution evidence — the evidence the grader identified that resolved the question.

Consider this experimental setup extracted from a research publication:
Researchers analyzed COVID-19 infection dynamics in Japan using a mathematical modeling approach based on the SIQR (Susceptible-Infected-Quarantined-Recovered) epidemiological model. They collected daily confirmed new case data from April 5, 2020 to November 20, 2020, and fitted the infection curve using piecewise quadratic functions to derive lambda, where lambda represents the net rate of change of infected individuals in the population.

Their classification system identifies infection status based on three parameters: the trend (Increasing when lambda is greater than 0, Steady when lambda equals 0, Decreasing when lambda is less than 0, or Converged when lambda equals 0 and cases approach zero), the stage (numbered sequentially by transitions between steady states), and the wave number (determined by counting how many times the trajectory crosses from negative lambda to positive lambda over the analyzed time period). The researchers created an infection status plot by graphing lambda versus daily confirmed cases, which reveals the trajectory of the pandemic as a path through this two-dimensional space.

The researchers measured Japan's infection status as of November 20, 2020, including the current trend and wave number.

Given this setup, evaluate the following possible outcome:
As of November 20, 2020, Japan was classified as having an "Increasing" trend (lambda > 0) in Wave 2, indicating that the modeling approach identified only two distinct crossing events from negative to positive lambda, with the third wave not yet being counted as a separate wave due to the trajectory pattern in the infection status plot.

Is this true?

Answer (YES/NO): NO